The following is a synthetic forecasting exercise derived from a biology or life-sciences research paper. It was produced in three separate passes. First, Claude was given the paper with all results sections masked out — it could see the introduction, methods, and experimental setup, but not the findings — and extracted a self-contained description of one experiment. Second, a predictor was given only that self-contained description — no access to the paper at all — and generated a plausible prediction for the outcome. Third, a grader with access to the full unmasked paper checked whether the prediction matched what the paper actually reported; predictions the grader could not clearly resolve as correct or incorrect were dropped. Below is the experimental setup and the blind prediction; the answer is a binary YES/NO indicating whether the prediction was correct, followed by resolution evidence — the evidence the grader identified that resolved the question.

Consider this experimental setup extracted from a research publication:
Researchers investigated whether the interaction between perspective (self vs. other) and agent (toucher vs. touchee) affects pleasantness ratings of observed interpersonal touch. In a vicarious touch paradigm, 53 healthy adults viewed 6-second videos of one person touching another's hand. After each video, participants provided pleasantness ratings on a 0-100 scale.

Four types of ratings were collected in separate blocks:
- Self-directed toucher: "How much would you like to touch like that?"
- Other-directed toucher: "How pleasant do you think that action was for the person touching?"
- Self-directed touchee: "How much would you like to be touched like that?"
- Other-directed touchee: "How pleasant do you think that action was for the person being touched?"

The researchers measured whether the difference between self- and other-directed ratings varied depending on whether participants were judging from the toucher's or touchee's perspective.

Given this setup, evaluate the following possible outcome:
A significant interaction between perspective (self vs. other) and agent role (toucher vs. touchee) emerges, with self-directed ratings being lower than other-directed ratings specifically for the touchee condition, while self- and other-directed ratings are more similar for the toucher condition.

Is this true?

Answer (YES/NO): NO